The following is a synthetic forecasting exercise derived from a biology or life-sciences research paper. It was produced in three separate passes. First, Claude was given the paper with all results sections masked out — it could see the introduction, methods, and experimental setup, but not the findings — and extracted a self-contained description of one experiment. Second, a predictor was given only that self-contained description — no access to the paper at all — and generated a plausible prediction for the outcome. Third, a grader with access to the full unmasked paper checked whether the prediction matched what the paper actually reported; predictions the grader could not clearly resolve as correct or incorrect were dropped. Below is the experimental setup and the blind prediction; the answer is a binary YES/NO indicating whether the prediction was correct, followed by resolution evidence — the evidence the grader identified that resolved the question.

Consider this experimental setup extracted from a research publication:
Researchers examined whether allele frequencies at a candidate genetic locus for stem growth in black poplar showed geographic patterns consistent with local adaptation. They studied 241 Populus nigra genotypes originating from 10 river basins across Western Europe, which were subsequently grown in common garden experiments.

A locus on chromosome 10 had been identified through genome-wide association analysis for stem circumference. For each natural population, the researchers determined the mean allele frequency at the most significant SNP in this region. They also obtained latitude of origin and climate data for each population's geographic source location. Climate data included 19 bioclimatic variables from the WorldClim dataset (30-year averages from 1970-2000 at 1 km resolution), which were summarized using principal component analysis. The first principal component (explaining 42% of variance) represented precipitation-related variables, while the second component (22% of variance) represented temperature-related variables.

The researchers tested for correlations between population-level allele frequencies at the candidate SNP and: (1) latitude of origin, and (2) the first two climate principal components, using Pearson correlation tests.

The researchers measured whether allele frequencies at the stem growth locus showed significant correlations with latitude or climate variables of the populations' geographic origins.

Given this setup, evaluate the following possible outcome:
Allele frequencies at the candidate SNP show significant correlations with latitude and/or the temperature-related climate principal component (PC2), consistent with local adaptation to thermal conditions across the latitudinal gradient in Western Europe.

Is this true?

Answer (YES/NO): YES